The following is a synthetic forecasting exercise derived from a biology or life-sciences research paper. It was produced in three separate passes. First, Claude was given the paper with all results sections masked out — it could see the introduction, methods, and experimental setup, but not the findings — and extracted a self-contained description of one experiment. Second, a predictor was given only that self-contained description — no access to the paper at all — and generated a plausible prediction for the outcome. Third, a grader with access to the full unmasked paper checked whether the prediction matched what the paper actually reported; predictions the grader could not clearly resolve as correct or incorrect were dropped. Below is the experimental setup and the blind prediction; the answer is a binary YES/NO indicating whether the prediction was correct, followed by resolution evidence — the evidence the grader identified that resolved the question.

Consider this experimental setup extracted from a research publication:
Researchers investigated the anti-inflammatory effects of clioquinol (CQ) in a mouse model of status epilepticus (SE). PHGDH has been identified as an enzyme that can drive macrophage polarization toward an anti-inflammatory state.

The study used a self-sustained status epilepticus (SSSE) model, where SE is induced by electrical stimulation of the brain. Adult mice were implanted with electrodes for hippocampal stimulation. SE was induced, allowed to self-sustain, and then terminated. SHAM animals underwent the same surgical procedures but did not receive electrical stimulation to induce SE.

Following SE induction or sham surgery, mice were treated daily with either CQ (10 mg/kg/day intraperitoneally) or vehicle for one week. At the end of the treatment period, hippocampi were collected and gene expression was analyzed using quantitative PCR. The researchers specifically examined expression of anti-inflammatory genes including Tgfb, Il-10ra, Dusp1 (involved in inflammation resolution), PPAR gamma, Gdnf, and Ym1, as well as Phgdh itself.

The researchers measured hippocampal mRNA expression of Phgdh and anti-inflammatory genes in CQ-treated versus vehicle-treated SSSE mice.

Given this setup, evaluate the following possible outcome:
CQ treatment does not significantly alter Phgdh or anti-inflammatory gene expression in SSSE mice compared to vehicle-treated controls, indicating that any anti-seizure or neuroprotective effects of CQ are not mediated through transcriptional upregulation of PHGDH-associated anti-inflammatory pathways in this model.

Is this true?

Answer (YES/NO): NO